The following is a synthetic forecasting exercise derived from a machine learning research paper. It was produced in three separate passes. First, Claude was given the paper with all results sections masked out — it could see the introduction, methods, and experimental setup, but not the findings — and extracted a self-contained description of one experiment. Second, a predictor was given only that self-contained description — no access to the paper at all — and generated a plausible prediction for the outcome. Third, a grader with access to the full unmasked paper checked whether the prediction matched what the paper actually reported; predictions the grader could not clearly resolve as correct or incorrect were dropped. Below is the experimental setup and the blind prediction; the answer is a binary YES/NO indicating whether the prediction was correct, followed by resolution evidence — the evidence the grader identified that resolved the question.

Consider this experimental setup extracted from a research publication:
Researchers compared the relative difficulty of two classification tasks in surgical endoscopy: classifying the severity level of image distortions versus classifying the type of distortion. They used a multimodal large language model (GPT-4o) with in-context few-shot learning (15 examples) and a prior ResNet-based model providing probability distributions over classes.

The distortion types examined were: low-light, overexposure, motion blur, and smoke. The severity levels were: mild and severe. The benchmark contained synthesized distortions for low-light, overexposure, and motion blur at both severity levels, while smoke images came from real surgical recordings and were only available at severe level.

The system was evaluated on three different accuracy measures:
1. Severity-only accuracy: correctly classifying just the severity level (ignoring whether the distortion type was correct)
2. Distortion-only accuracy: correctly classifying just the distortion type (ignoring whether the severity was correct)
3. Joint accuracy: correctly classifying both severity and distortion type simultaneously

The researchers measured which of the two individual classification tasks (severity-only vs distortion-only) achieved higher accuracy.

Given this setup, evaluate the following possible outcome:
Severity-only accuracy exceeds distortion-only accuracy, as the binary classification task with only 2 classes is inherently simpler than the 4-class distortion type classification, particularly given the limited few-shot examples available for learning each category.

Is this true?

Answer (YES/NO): NO